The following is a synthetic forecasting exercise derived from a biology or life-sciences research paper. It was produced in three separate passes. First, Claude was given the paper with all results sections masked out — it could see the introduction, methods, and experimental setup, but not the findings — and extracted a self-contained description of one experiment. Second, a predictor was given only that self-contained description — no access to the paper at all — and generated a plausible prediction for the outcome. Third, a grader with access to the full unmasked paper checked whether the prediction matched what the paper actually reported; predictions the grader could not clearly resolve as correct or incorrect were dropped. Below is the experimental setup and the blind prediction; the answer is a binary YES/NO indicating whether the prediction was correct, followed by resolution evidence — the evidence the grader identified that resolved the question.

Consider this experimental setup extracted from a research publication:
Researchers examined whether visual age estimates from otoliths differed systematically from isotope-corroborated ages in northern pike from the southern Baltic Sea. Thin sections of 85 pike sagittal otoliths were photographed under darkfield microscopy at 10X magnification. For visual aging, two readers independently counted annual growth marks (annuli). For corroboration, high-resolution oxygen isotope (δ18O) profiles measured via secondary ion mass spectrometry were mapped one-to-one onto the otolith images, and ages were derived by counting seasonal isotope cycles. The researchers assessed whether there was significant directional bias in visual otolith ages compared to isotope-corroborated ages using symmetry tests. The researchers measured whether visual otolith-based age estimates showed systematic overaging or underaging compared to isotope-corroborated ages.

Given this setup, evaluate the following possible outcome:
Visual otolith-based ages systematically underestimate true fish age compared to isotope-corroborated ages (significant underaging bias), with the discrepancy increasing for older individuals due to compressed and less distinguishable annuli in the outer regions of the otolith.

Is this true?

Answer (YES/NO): NO